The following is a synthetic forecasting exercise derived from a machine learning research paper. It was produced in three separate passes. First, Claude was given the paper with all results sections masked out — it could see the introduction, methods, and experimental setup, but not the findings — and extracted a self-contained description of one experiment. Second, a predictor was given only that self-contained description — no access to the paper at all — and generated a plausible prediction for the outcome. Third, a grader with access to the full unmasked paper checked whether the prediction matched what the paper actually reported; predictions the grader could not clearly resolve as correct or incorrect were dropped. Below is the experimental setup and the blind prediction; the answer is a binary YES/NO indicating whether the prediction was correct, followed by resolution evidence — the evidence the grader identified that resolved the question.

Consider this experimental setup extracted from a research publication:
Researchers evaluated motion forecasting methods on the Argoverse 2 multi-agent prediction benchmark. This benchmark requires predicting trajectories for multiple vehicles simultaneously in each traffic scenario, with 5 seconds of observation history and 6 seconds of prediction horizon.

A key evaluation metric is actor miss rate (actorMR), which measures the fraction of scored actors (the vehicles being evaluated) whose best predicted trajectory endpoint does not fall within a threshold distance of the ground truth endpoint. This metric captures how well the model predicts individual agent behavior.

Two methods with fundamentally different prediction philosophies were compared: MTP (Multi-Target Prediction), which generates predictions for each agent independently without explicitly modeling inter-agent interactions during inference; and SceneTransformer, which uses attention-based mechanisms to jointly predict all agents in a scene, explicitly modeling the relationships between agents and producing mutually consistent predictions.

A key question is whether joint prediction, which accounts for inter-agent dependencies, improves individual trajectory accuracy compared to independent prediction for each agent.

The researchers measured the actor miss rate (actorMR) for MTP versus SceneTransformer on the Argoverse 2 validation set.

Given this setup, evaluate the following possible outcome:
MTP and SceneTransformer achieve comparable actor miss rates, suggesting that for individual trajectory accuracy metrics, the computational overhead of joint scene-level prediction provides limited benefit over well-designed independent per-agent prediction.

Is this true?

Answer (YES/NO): NO